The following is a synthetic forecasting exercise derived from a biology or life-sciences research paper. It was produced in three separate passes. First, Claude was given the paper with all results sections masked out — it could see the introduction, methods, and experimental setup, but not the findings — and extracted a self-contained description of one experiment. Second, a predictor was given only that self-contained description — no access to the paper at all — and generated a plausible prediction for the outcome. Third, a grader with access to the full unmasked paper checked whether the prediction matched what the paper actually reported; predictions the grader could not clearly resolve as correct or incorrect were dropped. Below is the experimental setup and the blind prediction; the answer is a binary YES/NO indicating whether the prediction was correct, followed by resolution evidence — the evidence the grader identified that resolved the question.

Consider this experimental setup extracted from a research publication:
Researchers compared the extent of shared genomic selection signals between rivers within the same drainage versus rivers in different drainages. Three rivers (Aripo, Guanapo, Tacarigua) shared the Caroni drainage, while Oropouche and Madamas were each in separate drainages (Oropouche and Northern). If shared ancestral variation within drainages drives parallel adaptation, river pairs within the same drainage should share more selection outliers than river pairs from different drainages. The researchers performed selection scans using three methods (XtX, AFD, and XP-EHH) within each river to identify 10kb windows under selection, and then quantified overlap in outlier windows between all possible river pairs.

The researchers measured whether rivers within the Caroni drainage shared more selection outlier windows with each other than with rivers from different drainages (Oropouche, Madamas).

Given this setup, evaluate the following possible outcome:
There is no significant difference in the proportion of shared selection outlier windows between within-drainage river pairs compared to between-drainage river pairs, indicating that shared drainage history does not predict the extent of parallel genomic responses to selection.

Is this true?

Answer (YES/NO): NO